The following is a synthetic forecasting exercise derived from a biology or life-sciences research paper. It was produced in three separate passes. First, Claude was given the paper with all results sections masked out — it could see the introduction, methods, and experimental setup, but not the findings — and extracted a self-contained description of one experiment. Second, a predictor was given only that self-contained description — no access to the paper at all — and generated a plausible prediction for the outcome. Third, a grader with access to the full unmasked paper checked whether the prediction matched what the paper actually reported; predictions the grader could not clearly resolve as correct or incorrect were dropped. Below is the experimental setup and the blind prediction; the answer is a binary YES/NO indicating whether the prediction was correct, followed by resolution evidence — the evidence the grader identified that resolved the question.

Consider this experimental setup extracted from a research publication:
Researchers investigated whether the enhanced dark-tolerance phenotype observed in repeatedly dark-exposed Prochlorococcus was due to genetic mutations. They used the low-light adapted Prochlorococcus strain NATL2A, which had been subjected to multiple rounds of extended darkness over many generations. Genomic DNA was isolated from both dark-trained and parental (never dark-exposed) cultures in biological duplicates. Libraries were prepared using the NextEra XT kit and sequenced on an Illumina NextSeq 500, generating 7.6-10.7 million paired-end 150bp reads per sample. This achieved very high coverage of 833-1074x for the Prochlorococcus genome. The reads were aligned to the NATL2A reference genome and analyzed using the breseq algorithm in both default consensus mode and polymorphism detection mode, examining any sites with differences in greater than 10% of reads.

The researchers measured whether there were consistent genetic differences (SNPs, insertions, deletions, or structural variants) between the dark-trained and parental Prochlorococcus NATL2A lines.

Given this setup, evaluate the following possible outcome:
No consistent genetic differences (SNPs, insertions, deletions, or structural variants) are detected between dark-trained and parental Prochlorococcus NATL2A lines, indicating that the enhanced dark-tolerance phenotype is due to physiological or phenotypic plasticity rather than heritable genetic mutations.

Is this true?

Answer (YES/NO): NO